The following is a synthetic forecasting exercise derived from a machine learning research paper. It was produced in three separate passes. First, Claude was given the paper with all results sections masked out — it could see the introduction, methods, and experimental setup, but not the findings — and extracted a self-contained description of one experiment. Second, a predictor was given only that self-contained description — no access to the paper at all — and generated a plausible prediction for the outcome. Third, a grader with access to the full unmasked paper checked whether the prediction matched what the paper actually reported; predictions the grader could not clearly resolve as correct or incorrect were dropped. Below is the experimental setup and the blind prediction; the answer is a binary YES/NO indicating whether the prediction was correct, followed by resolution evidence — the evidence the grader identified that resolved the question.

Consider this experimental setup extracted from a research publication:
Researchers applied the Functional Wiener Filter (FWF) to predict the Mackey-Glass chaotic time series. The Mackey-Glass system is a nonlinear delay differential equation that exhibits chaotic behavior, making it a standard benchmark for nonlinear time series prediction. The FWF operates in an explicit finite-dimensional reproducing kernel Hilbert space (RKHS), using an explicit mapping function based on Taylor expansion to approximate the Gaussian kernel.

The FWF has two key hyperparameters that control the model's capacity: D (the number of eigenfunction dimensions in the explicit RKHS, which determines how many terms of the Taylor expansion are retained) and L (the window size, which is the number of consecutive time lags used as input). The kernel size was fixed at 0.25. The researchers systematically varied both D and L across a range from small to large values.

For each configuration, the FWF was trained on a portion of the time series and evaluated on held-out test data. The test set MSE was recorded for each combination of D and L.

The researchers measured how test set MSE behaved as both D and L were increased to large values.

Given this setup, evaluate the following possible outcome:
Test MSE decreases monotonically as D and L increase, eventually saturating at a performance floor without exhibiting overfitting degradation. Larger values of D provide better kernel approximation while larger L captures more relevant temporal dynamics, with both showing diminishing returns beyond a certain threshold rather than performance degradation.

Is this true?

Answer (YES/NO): YES